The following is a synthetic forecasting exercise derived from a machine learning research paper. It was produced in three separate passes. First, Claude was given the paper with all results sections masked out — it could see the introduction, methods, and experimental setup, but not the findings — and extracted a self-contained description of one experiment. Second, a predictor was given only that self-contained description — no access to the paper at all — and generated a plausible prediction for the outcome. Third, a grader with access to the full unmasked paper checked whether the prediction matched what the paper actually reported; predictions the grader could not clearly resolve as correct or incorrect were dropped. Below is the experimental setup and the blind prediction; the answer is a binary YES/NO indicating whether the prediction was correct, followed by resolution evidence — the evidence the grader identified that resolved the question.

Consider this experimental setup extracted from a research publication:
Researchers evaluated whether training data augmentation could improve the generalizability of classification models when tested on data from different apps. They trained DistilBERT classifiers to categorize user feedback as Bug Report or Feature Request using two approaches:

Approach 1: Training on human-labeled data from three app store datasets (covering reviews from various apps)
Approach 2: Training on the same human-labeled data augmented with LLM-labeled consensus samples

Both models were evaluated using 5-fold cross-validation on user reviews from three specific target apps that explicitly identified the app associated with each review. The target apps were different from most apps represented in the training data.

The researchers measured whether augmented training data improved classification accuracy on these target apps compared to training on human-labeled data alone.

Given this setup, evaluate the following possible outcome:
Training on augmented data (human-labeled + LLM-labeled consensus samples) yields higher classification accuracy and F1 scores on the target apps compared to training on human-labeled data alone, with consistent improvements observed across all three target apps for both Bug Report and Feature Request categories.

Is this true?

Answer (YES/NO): YES